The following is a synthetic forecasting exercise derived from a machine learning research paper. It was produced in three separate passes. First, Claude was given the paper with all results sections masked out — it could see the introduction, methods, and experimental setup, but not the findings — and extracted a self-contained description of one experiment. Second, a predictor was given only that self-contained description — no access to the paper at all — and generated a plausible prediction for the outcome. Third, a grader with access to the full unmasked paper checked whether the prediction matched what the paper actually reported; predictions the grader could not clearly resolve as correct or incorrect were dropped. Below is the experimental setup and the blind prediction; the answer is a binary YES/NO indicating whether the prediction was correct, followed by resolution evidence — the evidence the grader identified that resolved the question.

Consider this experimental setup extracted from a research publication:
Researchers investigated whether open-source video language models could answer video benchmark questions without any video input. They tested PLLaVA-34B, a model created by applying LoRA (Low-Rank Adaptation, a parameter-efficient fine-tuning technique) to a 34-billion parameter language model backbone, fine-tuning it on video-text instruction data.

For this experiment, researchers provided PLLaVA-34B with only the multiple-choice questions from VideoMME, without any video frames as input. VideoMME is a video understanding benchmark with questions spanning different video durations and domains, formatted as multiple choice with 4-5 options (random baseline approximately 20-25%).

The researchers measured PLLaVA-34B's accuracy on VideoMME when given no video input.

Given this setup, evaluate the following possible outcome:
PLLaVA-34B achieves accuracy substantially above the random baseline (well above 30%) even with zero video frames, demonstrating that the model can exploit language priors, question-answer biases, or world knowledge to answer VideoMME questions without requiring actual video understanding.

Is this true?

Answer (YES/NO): YES